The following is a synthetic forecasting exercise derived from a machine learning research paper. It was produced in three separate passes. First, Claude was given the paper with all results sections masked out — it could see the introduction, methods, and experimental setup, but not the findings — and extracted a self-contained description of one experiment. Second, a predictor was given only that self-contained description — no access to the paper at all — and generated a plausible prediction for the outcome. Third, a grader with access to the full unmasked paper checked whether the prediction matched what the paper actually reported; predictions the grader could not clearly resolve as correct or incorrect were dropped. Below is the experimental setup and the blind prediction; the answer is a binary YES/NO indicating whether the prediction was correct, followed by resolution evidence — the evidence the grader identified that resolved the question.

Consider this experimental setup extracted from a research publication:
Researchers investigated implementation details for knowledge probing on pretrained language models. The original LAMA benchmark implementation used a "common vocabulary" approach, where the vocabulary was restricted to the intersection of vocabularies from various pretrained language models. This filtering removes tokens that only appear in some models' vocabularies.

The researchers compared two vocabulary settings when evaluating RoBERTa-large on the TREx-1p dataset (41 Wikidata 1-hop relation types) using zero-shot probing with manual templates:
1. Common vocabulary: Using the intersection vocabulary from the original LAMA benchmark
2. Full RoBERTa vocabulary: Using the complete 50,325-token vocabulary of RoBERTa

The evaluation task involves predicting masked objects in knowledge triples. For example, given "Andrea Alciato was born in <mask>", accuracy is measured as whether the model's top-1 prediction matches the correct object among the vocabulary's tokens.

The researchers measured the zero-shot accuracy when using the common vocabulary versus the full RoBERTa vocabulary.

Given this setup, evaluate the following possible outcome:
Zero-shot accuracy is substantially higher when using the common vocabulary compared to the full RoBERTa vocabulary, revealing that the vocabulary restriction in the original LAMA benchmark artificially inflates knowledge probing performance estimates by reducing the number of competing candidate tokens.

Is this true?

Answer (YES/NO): YES